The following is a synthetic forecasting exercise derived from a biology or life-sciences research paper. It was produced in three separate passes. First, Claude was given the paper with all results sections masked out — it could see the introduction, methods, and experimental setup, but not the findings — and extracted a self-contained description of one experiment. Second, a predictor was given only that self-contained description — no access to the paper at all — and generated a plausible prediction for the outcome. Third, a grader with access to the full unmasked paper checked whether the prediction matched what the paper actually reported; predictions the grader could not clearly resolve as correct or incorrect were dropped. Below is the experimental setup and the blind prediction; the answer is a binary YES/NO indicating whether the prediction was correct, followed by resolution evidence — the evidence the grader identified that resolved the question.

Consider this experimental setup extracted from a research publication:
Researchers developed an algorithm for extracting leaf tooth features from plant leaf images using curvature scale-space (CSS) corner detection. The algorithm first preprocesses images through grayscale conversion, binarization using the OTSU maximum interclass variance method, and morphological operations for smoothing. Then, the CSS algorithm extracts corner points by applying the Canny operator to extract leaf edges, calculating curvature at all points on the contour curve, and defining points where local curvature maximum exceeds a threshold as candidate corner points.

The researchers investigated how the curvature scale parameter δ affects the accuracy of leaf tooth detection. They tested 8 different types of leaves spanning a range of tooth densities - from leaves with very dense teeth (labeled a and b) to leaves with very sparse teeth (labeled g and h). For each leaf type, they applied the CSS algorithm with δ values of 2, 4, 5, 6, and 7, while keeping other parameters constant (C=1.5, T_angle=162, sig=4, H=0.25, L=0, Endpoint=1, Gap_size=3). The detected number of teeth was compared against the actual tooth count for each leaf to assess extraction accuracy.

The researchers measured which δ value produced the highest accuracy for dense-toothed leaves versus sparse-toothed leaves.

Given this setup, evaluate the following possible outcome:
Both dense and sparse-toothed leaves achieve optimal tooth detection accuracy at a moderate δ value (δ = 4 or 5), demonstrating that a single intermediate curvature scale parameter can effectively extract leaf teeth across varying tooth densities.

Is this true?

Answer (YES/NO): NO